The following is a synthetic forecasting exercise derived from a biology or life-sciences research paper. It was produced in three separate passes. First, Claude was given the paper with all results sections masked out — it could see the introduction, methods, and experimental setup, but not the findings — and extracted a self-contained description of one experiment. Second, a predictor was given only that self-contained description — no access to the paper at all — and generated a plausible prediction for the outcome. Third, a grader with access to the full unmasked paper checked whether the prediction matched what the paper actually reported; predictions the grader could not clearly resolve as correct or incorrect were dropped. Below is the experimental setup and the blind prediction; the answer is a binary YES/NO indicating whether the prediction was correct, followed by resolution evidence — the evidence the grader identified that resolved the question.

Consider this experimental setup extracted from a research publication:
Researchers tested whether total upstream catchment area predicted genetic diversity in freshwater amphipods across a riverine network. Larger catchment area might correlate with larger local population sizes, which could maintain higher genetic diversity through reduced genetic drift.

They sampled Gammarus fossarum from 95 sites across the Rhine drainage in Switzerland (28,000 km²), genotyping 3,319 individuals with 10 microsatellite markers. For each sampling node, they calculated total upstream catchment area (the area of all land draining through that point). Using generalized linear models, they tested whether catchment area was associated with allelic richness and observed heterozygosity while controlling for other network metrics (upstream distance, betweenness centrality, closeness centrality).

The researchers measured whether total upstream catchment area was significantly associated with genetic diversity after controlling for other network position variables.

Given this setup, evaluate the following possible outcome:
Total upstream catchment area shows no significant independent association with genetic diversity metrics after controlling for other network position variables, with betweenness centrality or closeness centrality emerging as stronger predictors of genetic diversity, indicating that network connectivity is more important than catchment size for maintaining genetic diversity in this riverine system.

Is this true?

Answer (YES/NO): NO